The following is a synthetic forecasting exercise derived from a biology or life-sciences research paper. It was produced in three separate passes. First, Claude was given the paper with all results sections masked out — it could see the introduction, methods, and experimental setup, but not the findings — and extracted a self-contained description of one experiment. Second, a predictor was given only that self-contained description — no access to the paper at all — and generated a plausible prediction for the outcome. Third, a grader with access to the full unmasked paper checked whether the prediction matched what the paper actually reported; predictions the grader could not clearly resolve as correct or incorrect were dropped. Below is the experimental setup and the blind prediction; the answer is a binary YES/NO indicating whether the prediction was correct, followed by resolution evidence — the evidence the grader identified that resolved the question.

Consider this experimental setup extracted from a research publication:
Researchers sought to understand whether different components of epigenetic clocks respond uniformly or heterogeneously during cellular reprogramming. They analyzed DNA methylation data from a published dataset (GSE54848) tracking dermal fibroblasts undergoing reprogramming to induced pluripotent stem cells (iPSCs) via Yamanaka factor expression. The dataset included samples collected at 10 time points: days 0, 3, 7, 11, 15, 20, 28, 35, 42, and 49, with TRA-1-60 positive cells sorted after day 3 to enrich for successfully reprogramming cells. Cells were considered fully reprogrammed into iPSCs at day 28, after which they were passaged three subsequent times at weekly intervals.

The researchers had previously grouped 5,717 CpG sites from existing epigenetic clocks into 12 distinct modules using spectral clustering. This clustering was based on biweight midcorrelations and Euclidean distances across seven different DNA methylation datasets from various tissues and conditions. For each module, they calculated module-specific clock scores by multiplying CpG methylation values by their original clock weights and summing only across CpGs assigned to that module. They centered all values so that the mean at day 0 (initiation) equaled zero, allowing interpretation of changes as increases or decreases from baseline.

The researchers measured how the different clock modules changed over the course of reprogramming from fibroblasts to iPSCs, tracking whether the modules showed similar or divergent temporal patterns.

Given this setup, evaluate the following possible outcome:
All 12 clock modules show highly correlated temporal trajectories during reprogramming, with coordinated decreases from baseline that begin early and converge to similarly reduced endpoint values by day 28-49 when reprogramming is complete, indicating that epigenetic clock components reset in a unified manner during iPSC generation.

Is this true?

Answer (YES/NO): NO